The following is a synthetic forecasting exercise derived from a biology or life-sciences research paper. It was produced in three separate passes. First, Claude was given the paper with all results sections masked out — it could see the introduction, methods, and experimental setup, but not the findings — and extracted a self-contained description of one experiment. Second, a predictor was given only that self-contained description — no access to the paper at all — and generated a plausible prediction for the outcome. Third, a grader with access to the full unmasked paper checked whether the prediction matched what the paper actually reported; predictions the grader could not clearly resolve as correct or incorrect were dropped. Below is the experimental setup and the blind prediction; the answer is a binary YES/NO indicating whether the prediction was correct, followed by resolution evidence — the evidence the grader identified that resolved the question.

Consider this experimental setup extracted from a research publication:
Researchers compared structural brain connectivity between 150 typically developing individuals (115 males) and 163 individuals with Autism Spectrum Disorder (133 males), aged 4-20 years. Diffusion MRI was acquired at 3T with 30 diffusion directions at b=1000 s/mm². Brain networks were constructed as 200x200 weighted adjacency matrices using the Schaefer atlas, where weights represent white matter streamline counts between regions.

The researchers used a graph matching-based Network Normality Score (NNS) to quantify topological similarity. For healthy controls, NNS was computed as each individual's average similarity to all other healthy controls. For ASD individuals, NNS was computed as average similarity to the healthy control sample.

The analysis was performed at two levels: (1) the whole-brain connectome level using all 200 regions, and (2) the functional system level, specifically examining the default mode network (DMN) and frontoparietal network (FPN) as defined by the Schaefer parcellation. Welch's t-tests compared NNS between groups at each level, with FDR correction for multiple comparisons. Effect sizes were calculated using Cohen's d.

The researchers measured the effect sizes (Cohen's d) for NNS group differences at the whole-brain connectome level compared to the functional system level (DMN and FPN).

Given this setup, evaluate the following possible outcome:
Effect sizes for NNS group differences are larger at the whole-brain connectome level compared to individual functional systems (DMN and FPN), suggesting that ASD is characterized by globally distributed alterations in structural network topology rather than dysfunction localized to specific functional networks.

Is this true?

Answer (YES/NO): NO